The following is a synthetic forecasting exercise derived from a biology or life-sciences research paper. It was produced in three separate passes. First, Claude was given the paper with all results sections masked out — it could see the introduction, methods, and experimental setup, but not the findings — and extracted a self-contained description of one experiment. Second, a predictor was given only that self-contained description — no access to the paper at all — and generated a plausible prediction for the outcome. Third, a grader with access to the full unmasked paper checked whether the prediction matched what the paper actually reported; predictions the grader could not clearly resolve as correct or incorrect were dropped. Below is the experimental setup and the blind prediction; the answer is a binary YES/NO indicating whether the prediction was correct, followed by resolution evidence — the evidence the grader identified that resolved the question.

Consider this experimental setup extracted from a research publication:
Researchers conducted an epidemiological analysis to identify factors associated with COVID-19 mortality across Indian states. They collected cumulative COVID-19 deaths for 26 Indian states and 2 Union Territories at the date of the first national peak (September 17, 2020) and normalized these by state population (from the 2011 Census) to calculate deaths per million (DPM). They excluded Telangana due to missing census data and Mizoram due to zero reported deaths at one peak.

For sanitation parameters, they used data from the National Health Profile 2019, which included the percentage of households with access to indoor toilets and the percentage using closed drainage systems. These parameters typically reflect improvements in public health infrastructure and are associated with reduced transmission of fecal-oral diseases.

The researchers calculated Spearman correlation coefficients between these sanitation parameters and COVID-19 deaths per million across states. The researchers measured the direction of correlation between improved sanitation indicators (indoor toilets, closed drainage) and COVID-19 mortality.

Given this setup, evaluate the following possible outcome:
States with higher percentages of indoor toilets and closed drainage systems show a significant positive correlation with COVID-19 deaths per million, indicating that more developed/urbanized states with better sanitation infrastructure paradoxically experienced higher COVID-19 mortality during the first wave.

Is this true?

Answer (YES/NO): YES